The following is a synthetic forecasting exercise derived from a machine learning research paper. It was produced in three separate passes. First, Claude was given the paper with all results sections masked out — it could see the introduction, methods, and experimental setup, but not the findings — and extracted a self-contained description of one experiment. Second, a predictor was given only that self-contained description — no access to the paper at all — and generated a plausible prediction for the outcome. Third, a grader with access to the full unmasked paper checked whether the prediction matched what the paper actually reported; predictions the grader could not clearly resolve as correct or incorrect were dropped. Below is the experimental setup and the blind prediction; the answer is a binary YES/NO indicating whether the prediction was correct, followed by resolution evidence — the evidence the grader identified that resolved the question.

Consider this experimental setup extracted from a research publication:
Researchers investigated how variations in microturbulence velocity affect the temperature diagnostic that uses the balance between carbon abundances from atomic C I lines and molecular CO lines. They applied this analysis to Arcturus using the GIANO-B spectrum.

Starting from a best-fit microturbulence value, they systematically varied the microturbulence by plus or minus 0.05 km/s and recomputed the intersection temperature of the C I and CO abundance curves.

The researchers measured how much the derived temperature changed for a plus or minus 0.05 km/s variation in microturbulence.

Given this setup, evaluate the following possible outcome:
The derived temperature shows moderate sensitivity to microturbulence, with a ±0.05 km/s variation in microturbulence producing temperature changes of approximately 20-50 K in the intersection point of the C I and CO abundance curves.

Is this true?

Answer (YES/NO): NO